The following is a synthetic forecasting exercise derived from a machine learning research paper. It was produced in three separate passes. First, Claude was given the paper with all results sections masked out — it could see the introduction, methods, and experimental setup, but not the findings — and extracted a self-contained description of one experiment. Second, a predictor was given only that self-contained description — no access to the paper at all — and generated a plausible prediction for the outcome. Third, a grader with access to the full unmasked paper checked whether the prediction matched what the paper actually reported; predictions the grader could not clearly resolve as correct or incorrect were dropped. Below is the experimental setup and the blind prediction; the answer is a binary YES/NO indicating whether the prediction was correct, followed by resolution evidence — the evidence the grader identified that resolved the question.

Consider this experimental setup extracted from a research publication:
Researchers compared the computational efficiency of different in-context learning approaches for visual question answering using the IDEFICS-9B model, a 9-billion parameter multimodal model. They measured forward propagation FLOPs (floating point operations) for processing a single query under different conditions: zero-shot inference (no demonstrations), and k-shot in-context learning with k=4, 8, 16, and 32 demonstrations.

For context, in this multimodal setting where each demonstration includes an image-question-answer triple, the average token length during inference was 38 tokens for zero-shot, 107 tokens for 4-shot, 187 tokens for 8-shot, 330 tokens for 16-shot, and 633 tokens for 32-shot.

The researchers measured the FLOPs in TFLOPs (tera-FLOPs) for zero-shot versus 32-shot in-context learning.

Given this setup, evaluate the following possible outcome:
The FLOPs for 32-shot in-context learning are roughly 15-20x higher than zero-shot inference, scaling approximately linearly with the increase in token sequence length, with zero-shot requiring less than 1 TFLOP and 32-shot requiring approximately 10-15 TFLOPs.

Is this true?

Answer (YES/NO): NO